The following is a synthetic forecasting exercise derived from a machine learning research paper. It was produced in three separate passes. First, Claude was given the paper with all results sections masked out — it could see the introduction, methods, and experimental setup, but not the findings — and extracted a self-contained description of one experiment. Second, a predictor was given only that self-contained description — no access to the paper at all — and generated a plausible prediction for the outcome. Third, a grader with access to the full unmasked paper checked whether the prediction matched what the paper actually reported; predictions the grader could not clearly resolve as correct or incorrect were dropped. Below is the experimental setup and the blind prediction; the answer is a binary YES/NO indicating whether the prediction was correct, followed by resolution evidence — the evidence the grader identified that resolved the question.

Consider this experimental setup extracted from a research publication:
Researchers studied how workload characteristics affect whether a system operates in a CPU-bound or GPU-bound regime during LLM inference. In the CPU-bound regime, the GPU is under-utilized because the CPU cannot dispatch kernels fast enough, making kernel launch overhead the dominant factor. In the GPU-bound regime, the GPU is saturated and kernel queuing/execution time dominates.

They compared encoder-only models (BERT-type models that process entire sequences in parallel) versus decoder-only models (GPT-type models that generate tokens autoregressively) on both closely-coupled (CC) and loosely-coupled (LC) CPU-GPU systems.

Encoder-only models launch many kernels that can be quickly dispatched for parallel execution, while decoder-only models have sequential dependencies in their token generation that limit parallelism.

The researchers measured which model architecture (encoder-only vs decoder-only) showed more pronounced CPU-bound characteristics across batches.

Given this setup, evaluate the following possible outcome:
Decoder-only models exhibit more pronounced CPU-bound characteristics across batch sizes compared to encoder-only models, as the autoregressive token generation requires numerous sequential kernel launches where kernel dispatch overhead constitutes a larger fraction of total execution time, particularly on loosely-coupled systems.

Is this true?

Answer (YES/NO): NO